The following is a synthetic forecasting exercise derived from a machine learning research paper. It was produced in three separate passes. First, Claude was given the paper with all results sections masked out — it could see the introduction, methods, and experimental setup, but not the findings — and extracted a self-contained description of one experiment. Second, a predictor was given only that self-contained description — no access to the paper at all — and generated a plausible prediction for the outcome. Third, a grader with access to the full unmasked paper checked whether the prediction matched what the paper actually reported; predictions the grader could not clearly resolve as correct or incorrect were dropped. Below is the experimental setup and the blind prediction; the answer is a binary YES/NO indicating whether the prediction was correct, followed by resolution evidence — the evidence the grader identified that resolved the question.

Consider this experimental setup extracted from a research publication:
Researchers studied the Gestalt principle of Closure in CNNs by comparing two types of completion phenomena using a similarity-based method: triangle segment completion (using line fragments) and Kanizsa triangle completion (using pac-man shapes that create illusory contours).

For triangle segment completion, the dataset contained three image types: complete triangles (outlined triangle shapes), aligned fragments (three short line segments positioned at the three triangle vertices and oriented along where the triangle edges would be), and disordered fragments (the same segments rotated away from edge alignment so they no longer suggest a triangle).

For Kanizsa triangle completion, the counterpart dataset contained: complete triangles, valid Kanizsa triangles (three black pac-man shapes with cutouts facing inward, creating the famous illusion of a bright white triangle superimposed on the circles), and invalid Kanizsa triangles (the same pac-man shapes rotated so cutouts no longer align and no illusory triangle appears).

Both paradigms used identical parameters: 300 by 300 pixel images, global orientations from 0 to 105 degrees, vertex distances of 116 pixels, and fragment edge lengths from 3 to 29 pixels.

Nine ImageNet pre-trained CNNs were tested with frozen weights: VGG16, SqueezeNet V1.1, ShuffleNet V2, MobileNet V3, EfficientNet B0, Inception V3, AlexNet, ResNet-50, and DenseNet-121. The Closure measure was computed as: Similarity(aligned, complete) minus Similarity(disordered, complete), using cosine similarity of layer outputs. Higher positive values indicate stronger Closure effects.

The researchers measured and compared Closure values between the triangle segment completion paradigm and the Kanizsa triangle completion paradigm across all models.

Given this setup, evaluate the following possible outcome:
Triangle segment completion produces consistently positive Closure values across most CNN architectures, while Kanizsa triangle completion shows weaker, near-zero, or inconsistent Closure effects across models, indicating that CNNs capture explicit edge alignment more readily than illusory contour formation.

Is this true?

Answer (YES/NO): YES